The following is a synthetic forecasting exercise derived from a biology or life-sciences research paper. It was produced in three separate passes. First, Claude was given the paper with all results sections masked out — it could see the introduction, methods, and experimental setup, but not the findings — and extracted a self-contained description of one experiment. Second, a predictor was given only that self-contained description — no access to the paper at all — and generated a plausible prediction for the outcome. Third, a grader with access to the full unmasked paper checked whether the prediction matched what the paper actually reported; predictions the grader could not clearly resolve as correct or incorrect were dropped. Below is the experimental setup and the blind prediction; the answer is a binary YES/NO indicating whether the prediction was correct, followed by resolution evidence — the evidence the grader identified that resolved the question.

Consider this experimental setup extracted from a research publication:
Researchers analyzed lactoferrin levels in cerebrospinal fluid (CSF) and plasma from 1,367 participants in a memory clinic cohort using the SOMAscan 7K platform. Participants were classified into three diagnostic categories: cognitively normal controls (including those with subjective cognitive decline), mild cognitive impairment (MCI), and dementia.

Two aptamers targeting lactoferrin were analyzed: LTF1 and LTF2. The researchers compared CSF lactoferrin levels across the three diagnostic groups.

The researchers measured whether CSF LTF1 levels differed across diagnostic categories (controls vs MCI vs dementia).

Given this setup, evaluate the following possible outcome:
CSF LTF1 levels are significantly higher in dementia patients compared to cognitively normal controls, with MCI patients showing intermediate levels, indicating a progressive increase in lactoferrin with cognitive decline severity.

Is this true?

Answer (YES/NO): NO